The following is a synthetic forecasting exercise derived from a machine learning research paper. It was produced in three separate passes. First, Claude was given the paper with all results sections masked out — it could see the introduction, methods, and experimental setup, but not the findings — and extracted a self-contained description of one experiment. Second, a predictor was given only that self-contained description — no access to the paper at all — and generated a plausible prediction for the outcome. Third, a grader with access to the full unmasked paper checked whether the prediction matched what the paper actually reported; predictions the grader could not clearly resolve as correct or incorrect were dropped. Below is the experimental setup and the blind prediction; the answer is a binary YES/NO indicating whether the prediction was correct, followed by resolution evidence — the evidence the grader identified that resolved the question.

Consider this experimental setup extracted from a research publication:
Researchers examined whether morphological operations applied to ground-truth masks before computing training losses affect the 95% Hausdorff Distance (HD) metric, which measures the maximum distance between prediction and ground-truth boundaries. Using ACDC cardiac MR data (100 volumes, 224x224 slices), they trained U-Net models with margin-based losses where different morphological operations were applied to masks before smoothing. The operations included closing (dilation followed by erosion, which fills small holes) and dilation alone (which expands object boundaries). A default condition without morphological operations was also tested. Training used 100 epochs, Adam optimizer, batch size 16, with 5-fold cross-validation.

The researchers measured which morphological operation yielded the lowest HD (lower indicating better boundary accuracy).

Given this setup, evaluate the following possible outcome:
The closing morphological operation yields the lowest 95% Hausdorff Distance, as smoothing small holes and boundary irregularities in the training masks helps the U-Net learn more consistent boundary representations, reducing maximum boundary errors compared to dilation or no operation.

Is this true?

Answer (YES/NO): NO